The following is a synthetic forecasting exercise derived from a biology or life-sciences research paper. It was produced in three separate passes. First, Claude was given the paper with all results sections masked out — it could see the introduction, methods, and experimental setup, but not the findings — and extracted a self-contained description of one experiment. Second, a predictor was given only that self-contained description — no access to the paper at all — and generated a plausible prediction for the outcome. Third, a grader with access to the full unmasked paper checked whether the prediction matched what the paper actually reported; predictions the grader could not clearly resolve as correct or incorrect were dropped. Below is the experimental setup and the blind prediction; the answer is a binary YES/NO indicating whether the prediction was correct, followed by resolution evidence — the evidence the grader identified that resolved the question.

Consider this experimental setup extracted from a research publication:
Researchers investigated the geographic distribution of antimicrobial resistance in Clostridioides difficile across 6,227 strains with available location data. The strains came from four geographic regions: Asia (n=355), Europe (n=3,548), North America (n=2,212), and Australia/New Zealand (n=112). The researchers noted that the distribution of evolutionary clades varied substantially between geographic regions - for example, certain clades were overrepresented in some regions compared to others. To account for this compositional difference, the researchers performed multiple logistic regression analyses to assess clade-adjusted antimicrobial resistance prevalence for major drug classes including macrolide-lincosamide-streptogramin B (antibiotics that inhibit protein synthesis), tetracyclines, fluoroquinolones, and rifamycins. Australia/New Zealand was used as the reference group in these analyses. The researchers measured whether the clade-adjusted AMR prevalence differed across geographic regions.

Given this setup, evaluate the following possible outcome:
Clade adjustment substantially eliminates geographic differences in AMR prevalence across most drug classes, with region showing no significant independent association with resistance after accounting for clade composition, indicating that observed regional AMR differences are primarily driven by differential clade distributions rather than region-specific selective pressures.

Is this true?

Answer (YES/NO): NO